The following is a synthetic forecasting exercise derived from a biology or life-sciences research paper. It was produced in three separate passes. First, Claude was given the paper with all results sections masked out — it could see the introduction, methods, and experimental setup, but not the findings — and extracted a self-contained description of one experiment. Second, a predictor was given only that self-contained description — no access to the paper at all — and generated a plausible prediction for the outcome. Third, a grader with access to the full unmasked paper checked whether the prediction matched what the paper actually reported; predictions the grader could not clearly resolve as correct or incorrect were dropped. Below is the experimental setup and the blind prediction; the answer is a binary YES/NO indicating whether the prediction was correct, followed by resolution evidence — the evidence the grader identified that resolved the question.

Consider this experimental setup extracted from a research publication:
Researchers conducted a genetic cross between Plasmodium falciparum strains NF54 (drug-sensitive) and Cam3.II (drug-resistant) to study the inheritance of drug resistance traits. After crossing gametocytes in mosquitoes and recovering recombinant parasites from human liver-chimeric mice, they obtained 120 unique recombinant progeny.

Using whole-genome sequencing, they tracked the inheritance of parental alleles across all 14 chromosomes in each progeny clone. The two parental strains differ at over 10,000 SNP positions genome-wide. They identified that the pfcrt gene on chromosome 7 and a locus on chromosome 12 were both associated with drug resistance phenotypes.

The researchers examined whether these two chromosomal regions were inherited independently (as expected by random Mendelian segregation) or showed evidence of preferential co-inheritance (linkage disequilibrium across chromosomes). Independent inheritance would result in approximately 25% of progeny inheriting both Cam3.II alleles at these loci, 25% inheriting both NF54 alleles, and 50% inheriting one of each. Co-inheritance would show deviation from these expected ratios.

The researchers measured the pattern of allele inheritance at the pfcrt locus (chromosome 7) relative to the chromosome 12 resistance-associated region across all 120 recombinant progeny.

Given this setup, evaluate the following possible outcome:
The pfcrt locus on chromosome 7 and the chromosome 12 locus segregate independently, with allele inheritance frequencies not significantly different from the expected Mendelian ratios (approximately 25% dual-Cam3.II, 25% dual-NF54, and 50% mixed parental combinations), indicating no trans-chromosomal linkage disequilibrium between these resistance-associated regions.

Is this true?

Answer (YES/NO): NO